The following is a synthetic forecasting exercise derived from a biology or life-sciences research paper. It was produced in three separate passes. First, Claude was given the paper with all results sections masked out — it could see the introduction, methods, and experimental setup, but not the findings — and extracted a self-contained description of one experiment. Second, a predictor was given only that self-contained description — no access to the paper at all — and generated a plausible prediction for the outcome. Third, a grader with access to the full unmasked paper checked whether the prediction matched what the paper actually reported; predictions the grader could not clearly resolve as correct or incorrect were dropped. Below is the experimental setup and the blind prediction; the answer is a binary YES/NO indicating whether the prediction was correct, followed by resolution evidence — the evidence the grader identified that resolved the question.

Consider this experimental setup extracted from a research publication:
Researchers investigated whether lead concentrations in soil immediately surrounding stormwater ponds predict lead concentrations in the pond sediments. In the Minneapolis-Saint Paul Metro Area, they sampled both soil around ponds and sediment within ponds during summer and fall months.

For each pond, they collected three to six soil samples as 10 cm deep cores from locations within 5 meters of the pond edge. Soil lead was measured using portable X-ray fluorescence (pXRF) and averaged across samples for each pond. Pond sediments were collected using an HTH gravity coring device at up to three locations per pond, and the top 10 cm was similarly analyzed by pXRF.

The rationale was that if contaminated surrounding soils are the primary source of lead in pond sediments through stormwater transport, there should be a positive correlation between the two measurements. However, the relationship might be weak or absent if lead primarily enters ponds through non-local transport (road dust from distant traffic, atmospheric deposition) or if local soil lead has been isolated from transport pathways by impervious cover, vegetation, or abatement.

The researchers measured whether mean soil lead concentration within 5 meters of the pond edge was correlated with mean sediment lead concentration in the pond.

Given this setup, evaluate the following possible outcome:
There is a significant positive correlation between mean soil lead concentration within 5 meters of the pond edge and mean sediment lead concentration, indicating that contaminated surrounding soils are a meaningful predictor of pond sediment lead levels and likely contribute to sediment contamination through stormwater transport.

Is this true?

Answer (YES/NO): NO